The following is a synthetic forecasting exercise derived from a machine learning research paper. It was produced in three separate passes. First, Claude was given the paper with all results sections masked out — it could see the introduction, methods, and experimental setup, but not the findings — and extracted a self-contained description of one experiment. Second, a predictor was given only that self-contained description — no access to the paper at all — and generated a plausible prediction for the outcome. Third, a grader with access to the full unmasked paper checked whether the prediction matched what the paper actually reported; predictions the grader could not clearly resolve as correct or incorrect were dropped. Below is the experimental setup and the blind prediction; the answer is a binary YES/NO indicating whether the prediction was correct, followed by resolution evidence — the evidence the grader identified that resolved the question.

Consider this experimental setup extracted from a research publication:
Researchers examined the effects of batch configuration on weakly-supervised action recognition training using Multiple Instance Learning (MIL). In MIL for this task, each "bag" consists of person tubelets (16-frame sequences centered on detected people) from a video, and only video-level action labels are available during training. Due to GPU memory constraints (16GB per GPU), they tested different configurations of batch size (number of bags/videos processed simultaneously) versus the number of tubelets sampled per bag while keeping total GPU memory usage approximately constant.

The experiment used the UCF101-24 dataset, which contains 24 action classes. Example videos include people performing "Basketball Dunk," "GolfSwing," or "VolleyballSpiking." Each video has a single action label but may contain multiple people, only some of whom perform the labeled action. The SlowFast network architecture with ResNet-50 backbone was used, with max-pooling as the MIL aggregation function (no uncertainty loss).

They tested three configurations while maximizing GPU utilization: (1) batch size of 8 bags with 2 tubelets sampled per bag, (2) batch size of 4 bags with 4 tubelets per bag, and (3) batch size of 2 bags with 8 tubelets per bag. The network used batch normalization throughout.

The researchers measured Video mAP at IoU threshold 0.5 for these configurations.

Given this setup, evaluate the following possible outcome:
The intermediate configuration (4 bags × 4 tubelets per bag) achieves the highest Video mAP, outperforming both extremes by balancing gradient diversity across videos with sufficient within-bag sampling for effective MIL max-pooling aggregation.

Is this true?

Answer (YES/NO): NO